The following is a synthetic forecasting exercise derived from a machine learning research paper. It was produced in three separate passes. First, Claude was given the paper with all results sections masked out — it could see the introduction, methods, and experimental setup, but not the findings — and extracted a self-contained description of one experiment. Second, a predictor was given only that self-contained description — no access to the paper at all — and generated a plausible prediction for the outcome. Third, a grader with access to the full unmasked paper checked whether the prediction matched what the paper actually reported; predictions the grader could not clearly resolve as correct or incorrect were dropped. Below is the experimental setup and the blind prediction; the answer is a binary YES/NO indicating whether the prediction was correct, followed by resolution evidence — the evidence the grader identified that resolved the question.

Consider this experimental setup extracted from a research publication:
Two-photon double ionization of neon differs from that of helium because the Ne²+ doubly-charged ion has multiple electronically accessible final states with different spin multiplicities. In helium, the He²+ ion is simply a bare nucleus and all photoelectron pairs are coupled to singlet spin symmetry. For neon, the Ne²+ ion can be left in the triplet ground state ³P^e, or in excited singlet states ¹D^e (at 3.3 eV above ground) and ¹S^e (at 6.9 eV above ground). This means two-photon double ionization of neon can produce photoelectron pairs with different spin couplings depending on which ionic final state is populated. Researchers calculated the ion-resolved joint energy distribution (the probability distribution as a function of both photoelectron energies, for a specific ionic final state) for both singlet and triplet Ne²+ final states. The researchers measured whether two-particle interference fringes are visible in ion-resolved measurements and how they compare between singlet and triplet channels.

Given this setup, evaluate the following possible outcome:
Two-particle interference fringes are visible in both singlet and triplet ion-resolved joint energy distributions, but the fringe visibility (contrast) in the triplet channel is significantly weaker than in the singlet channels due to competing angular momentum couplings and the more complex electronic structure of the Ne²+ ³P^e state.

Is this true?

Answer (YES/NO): NO